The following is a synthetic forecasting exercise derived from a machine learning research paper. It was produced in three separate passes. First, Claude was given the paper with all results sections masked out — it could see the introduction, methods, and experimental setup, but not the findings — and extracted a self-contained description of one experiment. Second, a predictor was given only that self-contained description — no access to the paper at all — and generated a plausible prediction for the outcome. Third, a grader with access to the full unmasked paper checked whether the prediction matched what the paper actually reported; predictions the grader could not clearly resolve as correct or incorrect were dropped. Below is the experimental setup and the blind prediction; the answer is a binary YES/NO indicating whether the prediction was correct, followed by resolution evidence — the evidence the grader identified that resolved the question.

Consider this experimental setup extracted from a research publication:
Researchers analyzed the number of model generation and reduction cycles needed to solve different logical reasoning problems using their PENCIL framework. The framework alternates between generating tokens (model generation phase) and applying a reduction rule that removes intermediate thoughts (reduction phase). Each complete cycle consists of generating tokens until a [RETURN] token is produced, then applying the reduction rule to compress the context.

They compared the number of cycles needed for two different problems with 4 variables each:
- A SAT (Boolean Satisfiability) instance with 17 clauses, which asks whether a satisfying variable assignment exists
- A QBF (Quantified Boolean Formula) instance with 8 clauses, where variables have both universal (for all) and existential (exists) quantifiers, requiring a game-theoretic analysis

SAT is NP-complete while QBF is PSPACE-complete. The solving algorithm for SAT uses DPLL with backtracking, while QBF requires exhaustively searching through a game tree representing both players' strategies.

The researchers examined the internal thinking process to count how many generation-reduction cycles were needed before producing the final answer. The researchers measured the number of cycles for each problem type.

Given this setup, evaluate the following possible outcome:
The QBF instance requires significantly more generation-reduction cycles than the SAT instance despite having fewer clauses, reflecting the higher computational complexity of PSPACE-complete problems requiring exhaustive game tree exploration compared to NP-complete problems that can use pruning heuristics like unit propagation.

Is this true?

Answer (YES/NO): YES